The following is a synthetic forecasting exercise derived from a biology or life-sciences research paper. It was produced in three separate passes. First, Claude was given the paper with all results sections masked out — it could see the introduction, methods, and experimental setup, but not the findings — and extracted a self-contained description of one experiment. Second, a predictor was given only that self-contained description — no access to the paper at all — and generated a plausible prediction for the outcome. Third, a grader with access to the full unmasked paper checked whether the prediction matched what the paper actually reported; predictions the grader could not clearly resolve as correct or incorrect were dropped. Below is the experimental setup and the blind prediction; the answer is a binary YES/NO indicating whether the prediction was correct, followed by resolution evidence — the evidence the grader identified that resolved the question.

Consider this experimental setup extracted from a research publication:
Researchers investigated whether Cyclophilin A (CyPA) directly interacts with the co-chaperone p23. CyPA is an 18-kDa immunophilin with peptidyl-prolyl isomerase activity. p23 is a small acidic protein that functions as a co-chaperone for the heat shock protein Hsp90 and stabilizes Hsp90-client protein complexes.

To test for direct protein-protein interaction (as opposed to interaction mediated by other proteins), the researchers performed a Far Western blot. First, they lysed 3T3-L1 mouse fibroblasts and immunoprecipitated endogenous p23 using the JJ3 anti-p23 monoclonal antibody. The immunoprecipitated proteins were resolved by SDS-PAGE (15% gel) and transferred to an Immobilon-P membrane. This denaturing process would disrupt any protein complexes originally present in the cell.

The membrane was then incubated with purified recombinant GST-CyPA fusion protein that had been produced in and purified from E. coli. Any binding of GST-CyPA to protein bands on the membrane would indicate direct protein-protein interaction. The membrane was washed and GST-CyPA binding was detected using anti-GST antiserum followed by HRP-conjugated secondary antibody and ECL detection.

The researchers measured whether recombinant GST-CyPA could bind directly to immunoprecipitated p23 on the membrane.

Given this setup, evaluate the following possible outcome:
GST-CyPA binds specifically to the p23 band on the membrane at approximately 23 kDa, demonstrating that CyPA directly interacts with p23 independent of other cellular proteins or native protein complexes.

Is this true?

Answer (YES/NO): YES